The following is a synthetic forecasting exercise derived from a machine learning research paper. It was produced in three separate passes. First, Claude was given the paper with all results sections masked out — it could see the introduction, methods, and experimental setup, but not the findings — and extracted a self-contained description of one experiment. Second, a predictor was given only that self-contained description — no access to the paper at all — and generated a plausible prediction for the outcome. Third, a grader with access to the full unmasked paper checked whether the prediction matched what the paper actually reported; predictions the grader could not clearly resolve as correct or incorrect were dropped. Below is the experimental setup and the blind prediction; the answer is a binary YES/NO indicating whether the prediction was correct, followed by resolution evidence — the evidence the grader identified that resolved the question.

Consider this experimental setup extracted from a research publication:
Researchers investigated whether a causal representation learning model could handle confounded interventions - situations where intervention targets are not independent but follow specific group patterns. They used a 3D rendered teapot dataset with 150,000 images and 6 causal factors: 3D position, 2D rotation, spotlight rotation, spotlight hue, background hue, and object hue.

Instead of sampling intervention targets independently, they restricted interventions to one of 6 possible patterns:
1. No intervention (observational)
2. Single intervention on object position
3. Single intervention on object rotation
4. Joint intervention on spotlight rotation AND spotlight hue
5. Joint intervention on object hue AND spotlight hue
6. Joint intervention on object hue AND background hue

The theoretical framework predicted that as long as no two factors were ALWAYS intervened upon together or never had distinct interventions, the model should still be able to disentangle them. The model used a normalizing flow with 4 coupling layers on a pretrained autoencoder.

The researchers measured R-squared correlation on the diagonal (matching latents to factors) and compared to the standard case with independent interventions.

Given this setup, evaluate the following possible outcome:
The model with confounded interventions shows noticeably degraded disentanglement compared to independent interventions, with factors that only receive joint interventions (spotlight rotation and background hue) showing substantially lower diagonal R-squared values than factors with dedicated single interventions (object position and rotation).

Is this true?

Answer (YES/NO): NO